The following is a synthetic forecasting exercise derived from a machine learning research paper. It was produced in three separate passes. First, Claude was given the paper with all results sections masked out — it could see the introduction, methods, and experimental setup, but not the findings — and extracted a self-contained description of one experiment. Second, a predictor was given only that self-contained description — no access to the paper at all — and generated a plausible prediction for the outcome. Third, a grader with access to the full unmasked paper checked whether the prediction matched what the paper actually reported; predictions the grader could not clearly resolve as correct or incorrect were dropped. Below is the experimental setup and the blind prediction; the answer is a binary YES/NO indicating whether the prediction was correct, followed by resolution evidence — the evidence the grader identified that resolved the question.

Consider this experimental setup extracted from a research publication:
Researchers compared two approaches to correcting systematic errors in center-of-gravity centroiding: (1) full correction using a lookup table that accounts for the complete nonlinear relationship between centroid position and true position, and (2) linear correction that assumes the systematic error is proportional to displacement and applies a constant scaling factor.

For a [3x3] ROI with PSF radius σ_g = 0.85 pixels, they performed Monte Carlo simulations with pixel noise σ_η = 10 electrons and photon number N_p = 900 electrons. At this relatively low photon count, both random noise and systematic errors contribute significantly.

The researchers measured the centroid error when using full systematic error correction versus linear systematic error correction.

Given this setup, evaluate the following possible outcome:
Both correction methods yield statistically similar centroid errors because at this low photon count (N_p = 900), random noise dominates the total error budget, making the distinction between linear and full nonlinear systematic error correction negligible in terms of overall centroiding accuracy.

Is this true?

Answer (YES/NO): NO